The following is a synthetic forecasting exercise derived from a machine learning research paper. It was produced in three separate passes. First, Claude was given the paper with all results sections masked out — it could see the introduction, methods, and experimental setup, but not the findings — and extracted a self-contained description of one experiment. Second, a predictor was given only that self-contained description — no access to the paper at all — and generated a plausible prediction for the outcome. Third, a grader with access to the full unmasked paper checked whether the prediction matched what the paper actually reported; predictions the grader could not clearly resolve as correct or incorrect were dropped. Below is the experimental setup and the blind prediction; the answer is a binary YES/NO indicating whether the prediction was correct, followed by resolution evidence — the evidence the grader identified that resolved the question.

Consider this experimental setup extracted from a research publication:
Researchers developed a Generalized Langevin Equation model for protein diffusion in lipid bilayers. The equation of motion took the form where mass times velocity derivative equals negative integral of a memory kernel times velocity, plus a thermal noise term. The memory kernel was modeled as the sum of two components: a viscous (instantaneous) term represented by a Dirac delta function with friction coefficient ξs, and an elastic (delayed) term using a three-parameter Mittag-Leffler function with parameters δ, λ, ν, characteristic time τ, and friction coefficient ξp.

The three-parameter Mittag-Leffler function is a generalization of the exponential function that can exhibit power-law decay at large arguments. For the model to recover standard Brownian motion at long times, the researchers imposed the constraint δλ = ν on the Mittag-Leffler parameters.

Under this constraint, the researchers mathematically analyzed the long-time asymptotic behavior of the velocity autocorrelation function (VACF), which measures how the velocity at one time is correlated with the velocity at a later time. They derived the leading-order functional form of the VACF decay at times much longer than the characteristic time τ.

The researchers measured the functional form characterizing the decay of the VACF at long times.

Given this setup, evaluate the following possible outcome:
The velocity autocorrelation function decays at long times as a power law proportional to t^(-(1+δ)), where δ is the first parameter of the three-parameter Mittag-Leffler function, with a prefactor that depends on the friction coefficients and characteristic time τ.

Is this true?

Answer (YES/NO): NO